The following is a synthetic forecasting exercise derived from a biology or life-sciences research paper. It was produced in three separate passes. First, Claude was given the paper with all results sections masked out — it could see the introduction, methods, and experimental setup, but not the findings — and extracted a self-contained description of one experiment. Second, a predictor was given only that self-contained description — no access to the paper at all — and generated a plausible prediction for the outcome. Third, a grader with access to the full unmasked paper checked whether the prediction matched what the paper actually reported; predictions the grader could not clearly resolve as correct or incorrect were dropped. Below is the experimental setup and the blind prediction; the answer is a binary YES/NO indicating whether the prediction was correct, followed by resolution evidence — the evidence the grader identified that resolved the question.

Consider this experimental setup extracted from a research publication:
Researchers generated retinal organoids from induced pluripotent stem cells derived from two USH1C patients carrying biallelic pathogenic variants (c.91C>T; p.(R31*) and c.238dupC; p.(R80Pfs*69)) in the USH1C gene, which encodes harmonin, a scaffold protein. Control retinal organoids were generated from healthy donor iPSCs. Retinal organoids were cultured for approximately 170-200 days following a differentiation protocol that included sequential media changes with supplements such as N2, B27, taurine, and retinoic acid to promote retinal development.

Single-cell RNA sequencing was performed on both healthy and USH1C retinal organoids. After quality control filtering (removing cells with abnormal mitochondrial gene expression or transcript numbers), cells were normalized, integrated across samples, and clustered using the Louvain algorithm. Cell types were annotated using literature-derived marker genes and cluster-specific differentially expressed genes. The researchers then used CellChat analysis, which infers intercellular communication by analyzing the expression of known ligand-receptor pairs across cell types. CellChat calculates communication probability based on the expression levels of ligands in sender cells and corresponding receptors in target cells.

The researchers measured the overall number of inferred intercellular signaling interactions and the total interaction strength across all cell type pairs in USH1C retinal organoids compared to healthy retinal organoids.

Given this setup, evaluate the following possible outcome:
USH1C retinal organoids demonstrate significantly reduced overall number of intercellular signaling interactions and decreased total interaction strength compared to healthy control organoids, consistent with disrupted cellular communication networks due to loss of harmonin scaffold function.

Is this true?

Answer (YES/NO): NO